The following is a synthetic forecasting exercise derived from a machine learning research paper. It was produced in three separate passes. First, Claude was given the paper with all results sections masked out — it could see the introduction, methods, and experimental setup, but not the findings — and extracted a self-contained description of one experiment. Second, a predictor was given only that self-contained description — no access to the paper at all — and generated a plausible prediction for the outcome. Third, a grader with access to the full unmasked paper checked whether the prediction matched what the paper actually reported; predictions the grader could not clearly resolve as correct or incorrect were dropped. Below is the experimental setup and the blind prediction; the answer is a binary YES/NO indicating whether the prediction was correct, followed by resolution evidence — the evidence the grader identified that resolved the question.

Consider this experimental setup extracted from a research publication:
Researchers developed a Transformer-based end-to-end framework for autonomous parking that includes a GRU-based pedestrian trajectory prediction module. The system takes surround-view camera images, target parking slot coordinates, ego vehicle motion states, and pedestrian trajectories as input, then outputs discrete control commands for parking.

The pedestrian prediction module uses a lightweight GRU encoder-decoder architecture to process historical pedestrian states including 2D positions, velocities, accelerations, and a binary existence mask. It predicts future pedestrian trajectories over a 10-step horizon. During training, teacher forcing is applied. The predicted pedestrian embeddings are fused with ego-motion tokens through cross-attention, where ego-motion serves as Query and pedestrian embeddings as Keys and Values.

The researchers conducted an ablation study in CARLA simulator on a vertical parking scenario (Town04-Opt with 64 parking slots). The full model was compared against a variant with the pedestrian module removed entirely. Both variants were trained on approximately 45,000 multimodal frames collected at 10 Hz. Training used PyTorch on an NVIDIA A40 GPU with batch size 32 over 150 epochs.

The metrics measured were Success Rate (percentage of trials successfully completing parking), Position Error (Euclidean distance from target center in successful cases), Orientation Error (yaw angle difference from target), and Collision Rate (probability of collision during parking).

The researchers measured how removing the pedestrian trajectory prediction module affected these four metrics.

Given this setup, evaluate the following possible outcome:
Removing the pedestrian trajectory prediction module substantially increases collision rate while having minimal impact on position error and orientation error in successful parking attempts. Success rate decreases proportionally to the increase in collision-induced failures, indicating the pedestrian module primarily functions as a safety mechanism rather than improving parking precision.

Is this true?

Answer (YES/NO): YES